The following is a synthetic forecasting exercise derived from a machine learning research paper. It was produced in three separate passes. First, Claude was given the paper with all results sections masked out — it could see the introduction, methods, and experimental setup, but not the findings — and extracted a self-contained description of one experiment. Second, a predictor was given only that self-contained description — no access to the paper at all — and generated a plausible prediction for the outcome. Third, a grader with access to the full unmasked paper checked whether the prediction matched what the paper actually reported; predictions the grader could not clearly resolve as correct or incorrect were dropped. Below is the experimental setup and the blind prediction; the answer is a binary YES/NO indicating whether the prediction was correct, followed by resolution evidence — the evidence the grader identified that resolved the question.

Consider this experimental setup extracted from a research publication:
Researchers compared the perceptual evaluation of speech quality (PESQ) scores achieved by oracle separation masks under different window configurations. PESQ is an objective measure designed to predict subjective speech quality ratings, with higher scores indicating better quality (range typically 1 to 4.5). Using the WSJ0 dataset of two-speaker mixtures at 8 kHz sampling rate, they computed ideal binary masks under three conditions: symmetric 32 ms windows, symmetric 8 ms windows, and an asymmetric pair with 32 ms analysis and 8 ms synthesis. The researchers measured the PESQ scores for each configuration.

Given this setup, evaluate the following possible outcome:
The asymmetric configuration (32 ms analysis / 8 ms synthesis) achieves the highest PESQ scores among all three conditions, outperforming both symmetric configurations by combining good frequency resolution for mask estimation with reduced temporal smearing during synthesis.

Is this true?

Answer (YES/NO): NO